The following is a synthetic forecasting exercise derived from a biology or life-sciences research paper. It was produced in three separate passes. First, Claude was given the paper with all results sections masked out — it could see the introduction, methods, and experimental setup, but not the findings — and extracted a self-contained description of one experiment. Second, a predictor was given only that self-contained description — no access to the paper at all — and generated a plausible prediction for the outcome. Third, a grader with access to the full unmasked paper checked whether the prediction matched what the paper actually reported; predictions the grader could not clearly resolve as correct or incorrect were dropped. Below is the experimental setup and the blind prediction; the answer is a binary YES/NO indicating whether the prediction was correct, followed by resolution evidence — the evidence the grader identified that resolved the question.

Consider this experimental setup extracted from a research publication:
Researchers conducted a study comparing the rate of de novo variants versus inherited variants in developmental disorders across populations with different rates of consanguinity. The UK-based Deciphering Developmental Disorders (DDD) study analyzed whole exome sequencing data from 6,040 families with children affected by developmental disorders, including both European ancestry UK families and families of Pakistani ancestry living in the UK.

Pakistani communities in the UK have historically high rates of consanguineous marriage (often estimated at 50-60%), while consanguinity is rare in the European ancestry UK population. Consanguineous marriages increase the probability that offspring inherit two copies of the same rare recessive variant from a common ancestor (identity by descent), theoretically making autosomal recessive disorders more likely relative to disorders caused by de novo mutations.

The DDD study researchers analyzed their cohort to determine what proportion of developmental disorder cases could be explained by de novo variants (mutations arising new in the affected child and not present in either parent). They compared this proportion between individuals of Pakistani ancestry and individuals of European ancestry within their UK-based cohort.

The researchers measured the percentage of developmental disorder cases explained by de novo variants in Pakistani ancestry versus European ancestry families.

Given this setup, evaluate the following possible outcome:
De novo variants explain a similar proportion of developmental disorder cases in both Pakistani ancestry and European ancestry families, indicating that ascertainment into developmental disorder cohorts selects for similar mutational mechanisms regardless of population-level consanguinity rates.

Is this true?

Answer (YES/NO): NO